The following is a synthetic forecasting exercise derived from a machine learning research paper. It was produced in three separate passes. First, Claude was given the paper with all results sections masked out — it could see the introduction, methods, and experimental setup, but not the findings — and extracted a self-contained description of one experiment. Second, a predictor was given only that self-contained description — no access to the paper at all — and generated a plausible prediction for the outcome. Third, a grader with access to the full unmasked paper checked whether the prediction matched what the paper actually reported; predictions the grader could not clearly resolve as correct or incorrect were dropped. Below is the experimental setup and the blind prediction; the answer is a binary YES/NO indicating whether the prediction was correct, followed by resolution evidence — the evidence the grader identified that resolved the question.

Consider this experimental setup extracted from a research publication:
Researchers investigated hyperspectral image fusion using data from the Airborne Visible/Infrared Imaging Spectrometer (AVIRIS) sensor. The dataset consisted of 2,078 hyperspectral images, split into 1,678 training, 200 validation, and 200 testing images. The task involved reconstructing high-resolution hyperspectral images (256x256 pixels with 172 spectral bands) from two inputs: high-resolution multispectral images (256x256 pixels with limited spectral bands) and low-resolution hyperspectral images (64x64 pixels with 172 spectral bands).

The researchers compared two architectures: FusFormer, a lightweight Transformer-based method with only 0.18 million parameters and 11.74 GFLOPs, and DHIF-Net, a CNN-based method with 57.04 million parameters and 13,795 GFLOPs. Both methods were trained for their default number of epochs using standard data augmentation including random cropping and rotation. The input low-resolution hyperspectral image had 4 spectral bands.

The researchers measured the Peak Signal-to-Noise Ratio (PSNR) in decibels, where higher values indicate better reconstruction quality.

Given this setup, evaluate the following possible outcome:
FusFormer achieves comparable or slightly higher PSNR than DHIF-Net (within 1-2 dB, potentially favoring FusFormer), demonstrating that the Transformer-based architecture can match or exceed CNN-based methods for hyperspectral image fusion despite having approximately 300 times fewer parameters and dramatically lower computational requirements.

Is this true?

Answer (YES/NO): NO